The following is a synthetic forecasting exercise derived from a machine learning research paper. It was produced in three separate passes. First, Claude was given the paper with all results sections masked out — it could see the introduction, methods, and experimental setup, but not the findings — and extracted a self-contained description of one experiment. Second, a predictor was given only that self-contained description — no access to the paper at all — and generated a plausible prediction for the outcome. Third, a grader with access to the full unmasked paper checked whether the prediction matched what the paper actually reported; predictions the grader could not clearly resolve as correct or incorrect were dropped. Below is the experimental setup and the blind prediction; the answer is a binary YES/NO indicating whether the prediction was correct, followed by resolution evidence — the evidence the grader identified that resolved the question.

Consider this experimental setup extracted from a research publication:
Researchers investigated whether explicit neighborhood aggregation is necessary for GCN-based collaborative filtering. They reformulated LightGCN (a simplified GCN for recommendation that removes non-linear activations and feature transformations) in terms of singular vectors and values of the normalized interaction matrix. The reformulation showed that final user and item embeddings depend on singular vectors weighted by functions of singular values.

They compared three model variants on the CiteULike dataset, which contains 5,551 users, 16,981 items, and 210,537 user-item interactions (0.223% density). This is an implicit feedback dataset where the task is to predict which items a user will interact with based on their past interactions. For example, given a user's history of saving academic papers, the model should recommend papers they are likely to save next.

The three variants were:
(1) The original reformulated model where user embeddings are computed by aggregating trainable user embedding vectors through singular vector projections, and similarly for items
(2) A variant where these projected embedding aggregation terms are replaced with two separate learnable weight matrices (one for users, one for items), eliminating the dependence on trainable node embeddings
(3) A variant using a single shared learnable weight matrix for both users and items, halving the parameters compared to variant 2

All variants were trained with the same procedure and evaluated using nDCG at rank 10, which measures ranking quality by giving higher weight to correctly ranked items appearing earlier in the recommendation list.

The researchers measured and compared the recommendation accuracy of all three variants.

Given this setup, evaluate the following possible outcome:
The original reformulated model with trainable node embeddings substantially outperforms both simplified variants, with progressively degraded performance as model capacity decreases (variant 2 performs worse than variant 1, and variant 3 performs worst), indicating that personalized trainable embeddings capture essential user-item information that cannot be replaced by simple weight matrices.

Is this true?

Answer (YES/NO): NO